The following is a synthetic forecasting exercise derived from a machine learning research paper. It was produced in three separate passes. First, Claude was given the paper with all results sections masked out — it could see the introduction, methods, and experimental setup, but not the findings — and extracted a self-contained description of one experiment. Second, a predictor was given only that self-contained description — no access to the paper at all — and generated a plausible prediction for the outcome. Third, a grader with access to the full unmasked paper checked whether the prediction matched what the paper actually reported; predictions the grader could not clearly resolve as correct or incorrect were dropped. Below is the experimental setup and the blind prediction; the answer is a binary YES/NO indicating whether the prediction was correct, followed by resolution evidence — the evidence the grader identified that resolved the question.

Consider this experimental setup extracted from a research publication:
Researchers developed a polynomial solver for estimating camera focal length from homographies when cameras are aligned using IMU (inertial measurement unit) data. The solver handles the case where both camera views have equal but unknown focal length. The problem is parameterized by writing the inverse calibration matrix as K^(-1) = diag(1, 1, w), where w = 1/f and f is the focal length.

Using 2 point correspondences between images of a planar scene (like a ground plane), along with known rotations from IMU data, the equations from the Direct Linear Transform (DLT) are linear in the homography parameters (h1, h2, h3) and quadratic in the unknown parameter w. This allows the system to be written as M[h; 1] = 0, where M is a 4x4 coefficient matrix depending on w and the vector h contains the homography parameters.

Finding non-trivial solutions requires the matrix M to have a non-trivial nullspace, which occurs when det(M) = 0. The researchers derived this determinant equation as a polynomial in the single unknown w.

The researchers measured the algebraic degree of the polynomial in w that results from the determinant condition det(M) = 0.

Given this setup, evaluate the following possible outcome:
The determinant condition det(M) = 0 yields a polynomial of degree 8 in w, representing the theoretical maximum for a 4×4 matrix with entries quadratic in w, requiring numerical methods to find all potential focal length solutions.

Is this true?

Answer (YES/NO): NO